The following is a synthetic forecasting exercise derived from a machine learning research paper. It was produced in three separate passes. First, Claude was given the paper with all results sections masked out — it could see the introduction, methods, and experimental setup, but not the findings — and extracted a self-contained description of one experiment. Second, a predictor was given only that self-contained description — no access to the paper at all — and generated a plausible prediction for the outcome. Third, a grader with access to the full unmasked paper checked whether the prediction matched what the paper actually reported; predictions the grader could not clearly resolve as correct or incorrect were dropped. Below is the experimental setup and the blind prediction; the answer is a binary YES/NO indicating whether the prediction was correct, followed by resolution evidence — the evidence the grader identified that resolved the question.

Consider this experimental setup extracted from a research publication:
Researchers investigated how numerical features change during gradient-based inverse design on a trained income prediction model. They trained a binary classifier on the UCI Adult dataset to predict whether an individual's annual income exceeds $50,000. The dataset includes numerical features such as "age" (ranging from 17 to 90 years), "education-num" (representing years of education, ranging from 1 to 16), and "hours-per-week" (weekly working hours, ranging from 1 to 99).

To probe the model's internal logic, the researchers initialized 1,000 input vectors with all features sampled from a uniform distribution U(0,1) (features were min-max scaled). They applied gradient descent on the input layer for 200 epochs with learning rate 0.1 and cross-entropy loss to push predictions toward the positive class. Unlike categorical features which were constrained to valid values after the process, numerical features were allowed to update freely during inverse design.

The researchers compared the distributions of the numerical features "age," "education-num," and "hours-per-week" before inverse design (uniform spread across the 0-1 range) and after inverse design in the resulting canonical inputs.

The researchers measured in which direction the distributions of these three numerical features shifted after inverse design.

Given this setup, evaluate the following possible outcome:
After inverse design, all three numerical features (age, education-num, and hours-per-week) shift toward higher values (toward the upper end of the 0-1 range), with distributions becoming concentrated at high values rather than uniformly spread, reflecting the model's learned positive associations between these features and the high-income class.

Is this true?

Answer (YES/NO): YES